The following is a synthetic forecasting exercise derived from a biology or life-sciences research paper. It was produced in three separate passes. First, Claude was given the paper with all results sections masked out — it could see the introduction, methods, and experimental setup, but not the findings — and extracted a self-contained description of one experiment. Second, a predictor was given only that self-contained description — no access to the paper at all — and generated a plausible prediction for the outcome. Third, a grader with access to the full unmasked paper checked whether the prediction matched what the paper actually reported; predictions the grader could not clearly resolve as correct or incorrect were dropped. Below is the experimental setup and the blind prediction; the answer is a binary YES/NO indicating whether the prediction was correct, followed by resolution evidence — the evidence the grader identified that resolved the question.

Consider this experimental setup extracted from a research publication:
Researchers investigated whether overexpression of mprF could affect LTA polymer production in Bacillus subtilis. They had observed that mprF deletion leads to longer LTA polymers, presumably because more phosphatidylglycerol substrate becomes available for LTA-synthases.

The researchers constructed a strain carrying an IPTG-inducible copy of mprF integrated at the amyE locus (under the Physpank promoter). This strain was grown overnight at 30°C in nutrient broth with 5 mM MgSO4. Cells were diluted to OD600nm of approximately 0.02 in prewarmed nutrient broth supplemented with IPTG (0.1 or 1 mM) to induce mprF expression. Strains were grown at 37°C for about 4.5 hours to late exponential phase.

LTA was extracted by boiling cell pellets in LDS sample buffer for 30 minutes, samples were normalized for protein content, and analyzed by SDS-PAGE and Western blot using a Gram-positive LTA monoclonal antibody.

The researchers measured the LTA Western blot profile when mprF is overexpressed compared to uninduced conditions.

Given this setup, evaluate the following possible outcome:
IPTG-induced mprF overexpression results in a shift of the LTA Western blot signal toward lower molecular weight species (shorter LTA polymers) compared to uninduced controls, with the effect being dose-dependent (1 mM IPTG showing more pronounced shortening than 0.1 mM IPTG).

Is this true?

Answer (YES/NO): NO